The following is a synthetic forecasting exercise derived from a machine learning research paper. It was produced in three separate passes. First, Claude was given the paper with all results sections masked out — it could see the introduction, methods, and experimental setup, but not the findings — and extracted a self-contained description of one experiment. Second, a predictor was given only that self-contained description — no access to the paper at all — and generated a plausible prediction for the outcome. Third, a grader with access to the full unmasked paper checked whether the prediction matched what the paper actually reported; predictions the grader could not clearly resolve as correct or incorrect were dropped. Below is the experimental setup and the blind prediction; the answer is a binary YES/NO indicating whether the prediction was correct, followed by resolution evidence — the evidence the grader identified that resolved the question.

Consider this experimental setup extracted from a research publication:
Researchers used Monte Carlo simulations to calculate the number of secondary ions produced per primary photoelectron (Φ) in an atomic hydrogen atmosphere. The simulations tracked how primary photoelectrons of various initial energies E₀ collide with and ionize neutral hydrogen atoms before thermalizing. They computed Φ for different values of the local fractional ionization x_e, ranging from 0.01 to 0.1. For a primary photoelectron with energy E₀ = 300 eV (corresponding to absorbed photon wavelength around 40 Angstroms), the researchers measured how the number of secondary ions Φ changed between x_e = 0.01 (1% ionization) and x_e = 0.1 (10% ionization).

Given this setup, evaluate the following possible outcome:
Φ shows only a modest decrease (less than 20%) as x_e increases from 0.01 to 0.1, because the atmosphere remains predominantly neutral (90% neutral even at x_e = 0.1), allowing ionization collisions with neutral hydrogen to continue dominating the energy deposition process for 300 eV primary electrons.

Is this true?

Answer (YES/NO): NO